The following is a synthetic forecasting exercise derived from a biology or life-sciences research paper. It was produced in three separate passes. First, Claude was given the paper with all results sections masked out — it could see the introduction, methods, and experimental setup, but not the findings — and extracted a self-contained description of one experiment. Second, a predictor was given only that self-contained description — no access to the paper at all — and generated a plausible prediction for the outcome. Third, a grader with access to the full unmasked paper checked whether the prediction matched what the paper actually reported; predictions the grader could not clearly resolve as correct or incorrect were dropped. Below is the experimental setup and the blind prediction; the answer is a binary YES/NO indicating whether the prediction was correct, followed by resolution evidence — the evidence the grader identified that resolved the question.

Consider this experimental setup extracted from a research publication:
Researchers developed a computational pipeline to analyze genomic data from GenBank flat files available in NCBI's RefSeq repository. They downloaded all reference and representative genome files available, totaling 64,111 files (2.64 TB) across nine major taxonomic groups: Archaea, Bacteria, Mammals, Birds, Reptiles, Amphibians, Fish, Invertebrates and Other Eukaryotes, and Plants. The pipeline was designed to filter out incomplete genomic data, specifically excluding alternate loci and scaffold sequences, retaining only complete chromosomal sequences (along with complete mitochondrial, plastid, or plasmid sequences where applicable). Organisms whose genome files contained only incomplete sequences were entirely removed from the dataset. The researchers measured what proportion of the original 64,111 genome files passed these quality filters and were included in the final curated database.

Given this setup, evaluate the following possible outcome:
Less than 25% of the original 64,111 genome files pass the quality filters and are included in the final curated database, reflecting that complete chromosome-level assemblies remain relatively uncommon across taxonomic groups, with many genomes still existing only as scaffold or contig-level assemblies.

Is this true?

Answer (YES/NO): NO